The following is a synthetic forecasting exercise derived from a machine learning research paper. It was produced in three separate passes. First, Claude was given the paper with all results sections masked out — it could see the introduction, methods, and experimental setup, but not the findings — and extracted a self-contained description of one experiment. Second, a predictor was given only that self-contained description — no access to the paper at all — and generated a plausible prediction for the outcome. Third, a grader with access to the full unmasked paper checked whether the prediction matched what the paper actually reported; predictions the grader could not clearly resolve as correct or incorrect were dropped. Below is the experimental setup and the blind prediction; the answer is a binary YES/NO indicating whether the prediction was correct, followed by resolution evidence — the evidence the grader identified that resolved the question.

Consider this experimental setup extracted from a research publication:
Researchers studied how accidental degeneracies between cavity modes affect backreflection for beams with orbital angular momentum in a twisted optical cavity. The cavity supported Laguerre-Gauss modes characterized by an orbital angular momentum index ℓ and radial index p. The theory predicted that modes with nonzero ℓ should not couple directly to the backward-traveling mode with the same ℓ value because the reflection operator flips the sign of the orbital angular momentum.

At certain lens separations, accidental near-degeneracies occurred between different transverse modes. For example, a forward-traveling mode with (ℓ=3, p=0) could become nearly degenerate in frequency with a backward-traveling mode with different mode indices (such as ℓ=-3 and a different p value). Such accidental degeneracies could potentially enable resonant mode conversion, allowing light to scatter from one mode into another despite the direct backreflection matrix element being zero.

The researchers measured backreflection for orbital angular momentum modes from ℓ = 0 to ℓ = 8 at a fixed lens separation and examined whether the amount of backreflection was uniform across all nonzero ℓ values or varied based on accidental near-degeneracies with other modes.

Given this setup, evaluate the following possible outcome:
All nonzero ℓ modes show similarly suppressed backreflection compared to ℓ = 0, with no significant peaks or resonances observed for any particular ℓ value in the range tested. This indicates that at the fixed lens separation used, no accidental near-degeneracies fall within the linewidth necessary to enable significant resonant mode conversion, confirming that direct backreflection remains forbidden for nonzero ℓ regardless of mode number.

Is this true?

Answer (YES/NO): NO